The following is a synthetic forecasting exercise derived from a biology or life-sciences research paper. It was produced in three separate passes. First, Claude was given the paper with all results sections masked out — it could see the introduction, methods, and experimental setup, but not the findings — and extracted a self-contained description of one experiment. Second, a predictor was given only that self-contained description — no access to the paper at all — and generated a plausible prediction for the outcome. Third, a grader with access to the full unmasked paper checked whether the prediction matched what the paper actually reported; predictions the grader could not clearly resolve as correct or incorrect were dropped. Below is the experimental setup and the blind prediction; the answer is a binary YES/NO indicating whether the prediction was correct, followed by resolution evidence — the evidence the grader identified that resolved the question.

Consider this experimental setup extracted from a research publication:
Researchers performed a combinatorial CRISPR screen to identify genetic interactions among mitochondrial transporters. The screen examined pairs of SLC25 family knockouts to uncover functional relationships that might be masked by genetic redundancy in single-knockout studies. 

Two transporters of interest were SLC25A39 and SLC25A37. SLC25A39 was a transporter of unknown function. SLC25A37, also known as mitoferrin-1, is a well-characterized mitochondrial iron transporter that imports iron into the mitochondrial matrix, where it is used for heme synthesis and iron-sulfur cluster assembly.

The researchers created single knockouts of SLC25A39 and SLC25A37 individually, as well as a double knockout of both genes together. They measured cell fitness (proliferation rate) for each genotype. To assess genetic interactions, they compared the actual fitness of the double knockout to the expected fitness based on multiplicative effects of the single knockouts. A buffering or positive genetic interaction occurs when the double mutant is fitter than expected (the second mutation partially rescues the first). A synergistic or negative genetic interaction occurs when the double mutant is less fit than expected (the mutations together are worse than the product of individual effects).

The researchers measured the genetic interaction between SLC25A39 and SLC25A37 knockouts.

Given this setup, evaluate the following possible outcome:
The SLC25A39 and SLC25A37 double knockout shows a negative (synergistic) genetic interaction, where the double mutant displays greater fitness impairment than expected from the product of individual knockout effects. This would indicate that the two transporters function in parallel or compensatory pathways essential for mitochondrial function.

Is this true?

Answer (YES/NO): NO